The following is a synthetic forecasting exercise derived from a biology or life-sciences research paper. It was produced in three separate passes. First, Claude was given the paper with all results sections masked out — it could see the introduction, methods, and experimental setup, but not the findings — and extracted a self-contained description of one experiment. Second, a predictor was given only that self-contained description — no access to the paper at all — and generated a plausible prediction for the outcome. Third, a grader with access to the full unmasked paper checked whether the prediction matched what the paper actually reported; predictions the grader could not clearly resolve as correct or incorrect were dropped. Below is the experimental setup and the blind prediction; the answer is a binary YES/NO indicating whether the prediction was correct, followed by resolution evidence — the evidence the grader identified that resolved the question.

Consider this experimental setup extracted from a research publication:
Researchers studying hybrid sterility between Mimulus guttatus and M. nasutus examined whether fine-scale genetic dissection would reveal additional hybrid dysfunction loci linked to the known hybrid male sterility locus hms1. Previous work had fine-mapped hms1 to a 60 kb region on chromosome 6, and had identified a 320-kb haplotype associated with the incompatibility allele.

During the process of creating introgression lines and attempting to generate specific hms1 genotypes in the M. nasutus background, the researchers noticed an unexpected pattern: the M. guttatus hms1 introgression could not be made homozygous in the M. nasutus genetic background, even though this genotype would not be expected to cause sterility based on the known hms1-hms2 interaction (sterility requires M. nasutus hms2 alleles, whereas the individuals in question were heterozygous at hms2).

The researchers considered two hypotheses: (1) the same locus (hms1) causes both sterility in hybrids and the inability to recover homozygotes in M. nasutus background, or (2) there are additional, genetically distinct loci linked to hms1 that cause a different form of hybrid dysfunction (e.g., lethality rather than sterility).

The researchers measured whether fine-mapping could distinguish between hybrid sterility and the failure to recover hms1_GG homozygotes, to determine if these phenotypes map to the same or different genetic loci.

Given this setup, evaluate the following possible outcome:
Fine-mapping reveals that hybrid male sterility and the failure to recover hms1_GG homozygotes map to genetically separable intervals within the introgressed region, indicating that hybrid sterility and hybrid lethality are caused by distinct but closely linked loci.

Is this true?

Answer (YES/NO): NO